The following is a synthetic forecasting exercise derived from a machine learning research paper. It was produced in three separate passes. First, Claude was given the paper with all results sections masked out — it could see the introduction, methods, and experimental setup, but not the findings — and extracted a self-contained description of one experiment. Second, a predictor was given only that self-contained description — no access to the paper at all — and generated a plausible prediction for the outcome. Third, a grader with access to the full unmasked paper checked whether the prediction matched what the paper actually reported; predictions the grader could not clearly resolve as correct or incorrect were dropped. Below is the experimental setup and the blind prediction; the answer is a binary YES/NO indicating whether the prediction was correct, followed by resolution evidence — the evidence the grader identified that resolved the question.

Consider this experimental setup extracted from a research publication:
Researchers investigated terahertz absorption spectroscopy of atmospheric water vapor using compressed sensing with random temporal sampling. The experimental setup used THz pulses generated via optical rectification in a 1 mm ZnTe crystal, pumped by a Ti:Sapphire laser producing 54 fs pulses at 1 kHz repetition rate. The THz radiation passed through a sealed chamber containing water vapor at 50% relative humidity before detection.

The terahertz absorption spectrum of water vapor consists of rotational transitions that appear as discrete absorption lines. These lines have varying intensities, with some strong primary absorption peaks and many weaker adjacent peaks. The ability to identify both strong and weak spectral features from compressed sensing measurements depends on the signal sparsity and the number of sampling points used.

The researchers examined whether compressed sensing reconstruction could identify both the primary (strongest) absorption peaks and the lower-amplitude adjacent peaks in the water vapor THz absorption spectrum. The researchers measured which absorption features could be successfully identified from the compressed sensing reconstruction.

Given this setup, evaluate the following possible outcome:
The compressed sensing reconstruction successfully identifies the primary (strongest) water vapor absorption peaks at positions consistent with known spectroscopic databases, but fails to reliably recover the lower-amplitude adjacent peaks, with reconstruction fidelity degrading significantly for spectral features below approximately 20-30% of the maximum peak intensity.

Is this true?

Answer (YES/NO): NO